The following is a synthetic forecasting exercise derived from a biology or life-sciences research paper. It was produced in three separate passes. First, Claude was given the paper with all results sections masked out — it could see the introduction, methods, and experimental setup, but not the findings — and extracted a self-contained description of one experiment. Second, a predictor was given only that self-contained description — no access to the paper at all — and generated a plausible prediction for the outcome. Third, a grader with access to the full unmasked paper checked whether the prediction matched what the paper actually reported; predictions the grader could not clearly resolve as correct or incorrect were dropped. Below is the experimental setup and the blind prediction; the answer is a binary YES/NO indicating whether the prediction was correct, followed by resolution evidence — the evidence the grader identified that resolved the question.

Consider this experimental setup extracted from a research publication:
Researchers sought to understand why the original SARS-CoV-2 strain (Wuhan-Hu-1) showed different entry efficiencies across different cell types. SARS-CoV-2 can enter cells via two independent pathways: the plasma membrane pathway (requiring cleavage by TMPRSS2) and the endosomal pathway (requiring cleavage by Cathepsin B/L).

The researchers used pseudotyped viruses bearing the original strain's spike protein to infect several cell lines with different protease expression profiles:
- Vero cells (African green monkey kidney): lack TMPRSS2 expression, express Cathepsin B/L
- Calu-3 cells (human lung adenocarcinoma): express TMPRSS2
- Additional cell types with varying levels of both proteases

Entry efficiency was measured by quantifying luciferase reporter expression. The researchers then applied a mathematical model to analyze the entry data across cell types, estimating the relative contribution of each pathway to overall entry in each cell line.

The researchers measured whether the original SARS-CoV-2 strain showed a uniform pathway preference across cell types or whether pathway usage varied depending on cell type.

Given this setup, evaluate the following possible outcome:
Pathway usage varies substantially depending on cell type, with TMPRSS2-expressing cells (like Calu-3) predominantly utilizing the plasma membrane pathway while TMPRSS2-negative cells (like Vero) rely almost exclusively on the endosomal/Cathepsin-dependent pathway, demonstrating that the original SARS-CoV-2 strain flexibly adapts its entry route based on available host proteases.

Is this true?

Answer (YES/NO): YES